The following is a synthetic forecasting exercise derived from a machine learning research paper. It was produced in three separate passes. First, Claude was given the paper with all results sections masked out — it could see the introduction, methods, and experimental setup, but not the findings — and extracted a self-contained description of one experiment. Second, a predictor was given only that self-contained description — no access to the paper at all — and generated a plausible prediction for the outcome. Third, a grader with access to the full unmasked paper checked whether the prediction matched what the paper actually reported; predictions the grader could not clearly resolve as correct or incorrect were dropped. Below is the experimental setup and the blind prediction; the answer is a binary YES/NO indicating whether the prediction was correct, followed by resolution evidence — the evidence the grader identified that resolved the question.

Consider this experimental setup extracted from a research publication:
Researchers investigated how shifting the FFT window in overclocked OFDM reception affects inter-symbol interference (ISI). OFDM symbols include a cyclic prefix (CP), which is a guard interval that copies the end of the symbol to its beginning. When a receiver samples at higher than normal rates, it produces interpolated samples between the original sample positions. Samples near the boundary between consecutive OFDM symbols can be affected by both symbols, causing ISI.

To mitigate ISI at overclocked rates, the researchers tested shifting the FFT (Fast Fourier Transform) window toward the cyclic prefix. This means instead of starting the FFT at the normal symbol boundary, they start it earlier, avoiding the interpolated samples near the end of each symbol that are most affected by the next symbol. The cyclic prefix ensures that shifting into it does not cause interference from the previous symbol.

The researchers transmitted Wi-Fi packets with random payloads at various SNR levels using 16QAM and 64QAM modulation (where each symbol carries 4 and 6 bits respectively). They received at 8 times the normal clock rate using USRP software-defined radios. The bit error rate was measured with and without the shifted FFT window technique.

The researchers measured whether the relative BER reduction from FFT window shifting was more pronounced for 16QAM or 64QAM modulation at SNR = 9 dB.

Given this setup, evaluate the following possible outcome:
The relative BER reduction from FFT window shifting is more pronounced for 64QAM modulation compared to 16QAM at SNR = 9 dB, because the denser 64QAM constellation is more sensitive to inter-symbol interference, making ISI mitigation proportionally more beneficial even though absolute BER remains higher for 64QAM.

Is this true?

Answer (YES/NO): YES